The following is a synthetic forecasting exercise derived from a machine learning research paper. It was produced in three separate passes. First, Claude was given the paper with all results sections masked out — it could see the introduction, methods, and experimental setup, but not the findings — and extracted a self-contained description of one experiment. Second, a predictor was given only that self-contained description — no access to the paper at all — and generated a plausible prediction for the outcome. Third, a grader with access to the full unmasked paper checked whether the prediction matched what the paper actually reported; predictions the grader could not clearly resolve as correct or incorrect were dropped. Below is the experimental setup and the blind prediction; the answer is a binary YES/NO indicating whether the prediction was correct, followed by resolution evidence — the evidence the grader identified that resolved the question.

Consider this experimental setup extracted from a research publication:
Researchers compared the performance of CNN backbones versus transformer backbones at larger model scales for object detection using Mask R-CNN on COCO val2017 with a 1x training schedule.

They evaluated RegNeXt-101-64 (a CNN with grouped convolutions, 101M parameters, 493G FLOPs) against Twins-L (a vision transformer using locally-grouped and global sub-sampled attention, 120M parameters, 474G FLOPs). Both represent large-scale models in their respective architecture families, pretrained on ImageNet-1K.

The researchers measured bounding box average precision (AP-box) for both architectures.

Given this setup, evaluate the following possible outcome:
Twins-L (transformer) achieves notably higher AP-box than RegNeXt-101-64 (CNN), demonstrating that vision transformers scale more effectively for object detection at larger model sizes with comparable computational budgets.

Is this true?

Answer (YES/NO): YES